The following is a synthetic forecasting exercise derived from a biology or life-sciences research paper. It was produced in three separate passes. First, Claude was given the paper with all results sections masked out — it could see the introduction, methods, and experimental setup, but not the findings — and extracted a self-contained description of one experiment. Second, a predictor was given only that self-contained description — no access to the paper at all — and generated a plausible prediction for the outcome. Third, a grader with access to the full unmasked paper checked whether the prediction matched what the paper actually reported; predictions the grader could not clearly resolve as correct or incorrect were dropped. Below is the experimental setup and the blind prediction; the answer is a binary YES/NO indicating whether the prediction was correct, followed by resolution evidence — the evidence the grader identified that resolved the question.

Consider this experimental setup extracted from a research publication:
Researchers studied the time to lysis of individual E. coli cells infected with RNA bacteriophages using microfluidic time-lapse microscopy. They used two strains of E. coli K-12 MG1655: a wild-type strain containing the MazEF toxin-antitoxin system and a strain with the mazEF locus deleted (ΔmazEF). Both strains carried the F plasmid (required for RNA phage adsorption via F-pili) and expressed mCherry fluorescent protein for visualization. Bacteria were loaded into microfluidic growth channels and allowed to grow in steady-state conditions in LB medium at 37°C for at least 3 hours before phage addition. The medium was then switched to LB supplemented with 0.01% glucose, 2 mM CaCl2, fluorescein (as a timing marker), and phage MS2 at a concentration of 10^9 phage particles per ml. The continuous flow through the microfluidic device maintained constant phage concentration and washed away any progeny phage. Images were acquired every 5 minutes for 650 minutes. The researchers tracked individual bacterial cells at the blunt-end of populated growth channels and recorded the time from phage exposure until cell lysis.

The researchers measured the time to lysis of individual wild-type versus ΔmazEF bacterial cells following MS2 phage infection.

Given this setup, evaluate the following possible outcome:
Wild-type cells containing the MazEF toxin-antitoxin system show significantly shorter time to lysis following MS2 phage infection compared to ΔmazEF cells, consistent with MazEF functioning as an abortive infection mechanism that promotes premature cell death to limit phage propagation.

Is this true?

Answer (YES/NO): NO